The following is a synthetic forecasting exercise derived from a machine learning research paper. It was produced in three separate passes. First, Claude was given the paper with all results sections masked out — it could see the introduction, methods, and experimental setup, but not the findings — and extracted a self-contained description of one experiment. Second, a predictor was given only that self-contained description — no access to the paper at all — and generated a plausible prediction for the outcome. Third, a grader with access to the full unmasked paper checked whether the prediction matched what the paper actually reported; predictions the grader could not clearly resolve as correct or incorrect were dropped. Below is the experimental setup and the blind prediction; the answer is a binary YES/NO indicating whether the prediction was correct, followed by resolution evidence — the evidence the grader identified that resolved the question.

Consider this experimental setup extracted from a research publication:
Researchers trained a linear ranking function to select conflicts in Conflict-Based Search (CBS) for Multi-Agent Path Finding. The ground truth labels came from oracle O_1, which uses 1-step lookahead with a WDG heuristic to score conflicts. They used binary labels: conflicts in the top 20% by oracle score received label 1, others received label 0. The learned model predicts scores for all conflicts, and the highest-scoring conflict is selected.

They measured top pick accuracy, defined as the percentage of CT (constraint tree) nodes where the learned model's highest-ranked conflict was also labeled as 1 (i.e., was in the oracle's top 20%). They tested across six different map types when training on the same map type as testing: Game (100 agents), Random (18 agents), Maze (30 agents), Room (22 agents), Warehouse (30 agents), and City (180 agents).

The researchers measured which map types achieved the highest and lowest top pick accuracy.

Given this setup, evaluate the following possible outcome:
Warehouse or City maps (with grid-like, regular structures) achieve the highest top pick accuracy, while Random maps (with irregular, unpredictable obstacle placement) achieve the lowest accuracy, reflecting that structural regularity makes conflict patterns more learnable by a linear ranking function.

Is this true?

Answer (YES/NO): NO